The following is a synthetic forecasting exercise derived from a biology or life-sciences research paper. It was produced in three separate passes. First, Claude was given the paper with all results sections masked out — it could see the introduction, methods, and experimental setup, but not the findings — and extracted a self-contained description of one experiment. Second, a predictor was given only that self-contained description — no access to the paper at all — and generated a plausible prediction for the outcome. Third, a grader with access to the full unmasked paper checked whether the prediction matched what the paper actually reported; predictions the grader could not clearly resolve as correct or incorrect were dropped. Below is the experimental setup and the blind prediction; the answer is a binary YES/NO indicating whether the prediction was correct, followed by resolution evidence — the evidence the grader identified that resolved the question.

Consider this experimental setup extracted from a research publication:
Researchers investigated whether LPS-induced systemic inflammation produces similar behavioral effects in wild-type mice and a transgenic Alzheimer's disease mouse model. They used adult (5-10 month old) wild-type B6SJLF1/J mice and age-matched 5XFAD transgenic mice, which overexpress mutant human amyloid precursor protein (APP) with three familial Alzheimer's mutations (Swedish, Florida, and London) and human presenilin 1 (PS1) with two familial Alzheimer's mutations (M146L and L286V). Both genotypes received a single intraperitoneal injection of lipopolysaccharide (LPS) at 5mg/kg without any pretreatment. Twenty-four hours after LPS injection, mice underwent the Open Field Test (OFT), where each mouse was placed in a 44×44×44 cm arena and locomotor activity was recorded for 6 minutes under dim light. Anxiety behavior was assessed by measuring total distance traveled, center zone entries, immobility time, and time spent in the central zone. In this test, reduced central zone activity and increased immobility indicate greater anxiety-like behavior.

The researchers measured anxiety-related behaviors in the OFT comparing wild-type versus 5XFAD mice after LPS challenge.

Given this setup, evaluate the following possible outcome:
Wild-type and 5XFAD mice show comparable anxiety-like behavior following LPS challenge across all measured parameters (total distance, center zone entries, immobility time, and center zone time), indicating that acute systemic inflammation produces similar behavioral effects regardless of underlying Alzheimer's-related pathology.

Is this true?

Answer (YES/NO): YES